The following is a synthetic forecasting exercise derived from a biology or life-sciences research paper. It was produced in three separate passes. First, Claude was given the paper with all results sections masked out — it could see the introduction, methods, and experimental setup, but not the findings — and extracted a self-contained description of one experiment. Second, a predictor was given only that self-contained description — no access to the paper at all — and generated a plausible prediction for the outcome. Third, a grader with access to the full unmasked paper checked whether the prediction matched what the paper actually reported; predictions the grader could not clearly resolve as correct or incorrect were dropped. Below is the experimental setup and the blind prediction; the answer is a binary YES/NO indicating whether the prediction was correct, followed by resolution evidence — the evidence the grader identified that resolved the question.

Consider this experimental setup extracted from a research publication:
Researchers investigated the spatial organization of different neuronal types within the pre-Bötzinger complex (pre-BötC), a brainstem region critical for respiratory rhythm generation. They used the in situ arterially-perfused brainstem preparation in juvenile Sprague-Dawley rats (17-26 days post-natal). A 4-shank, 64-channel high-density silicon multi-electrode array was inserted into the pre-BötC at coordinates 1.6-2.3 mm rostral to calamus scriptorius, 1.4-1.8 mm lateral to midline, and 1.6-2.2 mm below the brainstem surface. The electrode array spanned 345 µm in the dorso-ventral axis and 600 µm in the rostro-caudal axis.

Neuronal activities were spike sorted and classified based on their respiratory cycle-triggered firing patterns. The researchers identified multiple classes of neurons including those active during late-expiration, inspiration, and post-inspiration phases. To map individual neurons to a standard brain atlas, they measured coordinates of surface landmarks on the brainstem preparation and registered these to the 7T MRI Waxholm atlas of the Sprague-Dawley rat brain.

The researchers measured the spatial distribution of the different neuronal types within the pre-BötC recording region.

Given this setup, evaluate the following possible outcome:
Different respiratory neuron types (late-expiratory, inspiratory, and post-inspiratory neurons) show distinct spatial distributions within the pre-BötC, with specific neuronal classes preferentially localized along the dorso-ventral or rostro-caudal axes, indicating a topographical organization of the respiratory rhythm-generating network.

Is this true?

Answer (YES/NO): NO